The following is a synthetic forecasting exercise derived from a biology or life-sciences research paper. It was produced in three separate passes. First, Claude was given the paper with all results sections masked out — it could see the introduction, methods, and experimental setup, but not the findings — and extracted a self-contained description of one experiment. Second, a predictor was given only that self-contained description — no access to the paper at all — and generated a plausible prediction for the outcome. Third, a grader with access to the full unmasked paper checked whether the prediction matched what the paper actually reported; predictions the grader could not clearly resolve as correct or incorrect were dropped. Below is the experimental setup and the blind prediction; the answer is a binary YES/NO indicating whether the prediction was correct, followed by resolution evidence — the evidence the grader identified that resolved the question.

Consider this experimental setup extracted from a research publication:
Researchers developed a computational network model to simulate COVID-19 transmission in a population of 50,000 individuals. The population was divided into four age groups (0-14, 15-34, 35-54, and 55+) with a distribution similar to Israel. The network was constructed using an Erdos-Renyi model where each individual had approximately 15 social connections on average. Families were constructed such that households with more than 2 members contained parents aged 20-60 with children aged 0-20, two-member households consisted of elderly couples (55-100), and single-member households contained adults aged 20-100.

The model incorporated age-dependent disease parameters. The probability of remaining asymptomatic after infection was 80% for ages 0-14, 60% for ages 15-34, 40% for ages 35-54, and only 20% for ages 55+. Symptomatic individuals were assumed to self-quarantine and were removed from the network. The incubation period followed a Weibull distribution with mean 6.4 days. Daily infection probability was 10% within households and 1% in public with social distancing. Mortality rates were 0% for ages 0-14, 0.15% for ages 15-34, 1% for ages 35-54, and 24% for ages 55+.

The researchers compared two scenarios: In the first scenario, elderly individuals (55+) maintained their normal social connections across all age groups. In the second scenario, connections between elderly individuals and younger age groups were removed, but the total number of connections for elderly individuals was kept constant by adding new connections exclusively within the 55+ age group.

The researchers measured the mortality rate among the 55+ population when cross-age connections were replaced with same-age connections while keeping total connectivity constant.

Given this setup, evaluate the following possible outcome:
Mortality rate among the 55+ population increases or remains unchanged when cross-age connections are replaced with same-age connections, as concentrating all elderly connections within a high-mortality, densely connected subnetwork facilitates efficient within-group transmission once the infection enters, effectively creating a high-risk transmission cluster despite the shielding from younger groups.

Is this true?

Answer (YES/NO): NO